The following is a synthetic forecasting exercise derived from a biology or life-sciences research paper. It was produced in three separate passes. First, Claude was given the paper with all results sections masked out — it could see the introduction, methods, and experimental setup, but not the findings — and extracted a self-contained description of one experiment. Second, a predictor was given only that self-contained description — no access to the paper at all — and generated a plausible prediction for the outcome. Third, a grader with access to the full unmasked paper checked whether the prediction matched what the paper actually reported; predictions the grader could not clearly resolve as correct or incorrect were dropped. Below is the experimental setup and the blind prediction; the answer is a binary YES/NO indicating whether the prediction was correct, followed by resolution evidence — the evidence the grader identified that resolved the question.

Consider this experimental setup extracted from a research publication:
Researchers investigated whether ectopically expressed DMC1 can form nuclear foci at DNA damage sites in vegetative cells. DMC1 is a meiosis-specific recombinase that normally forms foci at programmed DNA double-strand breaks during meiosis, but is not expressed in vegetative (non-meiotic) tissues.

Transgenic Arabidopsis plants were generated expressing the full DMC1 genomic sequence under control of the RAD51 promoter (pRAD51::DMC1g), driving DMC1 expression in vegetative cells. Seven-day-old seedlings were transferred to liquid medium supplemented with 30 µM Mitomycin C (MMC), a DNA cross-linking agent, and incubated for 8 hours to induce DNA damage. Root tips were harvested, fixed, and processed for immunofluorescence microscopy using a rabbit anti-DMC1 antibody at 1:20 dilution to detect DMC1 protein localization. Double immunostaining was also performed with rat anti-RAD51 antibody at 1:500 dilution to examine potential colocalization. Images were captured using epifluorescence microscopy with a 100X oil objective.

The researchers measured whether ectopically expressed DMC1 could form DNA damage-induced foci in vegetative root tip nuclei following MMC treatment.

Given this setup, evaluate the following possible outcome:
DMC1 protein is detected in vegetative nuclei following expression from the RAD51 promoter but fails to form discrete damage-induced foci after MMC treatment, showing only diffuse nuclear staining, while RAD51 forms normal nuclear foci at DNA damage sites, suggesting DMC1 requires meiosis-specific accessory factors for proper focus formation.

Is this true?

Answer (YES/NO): NO